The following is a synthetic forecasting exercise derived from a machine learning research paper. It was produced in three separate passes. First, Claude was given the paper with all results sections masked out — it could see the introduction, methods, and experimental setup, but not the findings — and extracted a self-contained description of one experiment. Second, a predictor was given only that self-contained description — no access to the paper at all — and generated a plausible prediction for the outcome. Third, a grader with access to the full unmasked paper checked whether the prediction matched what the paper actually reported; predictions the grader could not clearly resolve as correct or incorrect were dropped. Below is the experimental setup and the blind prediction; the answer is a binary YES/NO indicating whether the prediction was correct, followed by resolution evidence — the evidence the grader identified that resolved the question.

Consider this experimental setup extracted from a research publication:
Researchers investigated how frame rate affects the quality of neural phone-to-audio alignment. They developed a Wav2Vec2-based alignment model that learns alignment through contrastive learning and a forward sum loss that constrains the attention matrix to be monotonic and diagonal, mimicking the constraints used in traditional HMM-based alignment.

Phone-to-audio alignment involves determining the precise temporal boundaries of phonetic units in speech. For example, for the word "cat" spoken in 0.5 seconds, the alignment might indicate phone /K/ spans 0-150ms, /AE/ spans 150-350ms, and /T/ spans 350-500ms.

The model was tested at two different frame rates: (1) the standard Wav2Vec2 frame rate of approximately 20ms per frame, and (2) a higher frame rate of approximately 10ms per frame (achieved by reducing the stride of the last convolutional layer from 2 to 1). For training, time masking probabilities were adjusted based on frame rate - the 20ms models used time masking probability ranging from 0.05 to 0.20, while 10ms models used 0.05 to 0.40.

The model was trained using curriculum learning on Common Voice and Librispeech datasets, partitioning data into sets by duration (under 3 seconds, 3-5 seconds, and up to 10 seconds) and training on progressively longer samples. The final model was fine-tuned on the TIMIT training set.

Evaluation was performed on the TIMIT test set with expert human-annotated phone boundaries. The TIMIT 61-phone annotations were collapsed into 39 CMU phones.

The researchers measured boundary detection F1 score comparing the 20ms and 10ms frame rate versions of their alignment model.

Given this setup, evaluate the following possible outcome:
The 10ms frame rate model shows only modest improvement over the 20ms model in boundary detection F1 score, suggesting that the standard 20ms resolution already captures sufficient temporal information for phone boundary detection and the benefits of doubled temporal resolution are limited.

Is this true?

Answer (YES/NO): NO